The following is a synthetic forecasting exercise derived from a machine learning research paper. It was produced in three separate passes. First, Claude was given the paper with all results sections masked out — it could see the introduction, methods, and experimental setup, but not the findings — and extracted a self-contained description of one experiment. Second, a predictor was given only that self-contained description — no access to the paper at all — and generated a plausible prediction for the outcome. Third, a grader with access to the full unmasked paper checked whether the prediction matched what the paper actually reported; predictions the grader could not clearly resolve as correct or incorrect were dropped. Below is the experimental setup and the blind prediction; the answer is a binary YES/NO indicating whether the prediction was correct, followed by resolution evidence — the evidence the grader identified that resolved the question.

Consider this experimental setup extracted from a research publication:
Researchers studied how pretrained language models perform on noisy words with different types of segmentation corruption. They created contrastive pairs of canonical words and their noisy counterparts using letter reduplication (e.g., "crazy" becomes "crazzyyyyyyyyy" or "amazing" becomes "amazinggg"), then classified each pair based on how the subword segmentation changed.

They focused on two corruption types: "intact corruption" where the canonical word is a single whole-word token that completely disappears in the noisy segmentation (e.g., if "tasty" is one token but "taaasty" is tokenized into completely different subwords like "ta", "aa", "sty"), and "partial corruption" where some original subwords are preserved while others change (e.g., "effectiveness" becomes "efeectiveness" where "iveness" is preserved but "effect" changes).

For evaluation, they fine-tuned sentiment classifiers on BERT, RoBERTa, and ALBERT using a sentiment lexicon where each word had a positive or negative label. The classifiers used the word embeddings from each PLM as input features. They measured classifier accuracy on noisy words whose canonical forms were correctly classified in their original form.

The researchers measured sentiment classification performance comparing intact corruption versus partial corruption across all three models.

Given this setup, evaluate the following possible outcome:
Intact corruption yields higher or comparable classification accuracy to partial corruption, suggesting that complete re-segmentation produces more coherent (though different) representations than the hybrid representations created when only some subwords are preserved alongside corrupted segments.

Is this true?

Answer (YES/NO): NO